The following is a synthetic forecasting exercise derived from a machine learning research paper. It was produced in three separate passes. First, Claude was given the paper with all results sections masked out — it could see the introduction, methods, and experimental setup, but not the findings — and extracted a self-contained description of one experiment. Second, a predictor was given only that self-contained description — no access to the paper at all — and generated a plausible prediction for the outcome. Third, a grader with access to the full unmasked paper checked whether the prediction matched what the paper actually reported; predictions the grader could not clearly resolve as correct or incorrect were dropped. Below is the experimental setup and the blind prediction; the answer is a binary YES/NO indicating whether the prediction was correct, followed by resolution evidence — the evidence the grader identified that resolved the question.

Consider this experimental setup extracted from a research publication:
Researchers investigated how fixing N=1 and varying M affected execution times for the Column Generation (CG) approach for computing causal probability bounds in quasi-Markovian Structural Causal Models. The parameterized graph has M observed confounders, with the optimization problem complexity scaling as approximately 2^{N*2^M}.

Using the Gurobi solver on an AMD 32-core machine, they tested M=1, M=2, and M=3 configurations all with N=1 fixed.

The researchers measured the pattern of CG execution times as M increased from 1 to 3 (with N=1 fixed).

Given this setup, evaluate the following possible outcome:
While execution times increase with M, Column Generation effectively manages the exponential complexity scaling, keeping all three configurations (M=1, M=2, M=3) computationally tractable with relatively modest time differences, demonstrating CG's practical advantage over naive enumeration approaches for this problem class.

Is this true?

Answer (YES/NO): NO